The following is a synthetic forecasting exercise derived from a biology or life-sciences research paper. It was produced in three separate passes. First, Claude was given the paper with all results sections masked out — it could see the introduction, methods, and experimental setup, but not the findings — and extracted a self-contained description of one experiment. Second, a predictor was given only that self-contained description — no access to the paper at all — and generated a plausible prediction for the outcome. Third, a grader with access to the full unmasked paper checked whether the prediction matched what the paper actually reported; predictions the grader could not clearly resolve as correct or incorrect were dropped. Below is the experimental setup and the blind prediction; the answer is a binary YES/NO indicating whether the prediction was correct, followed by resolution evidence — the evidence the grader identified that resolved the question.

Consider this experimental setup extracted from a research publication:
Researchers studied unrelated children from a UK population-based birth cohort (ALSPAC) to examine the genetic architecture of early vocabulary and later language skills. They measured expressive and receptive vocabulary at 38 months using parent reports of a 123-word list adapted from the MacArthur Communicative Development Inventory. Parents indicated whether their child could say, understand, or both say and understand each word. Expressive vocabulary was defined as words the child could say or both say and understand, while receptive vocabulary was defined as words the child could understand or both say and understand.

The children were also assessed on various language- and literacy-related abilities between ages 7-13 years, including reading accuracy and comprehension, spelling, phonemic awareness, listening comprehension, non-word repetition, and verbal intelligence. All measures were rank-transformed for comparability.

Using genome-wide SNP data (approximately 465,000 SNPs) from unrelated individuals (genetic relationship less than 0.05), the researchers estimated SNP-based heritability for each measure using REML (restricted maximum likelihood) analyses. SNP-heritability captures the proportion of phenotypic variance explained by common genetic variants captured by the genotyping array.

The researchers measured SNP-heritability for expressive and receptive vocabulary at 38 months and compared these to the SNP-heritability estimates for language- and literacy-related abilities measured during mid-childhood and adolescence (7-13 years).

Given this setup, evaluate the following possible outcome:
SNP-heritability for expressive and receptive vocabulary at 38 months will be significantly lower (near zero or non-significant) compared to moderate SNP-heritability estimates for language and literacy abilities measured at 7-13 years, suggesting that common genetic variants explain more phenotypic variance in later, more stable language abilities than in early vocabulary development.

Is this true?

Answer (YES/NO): NO